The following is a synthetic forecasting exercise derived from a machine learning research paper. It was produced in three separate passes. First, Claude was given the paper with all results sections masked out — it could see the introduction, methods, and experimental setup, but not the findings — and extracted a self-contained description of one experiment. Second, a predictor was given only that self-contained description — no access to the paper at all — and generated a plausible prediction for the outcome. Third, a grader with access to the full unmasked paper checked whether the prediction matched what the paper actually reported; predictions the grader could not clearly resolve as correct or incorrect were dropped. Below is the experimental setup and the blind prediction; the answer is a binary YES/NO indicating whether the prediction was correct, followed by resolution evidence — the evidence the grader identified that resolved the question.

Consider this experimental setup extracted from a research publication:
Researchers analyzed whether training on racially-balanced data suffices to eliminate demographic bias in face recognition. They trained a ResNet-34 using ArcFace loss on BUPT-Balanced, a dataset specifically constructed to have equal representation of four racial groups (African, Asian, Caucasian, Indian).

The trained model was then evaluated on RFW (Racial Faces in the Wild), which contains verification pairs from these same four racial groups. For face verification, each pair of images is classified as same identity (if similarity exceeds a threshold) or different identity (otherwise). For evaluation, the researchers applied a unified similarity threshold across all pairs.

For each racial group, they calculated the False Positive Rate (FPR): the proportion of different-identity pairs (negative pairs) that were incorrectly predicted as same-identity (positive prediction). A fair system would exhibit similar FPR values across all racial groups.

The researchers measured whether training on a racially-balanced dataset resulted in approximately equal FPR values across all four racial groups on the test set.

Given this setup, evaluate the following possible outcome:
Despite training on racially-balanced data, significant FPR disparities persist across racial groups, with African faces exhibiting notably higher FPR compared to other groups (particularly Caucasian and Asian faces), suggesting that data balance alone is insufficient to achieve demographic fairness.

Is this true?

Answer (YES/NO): NO